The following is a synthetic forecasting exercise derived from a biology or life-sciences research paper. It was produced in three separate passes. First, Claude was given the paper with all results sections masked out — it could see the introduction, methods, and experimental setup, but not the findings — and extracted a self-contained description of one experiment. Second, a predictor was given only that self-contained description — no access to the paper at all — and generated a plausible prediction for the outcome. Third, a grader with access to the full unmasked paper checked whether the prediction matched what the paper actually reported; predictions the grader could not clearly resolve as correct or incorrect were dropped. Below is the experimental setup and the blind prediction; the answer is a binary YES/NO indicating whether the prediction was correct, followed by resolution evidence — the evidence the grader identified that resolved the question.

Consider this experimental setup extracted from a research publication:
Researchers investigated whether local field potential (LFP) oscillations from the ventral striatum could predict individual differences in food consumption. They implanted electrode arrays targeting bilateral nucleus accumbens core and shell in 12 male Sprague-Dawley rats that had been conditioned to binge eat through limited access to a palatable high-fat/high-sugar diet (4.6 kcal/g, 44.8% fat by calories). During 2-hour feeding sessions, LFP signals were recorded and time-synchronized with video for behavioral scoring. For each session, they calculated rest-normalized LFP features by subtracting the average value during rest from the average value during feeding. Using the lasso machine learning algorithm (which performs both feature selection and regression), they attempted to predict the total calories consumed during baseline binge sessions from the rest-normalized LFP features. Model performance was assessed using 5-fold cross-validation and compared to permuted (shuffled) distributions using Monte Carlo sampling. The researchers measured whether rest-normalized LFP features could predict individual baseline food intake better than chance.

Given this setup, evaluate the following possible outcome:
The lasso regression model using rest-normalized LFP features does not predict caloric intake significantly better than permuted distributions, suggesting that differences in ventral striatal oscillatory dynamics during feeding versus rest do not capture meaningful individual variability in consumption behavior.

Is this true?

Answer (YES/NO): NO